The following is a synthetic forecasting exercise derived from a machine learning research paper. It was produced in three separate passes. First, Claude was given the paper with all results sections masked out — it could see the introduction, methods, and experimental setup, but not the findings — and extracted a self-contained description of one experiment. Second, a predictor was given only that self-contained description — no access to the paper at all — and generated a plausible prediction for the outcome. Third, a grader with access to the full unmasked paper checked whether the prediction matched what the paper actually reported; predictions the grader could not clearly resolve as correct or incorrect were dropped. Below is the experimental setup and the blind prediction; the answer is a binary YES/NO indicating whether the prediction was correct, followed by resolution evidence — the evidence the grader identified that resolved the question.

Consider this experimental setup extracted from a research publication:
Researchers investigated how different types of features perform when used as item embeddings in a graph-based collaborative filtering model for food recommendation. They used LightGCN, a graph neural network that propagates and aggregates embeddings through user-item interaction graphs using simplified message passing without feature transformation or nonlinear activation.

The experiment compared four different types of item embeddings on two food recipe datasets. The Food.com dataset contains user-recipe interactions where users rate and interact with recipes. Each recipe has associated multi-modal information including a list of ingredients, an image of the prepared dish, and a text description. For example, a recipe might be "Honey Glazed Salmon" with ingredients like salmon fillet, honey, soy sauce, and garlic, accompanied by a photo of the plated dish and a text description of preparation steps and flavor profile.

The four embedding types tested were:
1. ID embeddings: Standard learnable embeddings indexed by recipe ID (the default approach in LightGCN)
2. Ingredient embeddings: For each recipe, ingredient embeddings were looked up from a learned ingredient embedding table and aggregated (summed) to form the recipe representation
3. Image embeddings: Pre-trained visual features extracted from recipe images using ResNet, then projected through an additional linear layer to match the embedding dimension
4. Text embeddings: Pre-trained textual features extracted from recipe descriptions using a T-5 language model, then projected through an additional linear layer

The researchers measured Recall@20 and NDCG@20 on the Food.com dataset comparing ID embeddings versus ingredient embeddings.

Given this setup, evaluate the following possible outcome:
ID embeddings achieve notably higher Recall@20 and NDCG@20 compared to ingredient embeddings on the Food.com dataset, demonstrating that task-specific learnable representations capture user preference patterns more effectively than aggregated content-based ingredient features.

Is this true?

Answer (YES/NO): NO